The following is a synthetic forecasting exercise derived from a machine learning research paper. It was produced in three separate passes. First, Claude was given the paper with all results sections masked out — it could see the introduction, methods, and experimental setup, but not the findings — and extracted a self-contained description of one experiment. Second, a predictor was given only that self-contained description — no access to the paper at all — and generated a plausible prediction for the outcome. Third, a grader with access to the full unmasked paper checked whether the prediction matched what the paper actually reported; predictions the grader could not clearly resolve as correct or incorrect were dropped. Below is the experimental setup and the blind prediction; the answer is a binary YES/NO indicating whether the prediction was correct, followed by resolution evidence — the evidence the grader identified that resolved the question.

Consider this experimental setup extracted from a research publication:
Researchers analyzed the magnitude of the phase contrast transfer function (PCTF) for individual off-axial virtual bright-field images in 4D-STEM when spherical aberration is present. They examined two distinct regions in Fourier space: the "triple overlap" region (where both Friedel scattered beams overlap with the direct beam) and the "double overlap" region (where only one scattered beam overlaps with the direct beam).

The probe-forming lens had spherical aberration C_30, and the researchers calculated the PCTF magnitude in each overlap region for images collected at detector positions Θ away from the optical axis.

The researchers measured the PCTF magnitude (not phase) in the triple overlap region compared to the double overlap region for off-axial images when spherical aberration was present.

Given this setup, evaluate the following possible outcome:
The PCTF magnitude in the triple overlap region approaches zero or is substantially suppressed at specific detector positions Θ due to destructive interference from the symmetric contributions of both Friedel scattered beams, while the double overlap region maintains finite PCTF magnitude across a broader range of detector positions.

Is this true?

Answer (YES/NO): YES